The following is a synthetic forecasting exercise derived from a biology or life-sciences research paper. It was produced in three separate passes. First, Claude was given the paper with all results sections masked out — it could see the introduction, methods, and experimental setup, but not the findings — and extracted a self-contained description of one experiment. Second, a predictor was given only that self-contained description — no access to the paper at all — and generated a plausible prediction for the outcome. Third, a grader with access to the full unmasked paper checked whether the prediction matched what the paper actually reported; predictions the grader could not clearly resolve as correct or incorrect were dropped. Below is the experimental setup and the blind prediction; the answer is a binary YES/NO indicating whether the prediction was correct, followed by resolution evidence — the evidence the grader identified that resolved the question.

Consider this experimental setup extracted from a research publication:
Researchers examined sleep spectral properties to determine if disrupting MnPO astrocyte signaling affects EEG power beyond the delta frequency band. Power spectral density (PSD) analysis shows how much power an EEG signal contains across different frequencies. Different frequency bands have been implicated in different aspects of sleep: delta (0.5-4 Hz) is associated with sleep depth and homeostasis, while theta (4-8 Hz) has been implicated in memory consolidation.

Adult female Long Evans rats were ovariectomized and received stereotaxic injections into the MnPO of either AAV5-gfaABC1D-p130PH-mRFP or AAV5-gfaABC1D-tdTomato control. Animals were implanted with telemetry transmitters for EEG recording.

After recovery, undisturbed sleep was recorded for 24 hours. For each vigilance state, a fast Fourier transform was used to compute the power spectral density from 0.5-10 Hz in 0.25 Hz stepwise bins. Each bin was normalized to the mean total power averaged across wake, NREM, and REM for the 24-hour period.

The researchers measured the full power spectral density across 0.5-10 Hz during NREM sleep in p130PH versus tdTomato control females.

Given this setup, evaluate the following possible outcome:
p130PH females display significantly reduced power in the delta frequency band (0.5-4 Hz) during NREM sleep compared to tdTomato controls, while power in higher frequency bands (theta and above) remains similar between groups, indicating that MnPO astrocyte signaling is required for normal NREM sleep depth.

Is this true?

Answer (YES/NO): NO